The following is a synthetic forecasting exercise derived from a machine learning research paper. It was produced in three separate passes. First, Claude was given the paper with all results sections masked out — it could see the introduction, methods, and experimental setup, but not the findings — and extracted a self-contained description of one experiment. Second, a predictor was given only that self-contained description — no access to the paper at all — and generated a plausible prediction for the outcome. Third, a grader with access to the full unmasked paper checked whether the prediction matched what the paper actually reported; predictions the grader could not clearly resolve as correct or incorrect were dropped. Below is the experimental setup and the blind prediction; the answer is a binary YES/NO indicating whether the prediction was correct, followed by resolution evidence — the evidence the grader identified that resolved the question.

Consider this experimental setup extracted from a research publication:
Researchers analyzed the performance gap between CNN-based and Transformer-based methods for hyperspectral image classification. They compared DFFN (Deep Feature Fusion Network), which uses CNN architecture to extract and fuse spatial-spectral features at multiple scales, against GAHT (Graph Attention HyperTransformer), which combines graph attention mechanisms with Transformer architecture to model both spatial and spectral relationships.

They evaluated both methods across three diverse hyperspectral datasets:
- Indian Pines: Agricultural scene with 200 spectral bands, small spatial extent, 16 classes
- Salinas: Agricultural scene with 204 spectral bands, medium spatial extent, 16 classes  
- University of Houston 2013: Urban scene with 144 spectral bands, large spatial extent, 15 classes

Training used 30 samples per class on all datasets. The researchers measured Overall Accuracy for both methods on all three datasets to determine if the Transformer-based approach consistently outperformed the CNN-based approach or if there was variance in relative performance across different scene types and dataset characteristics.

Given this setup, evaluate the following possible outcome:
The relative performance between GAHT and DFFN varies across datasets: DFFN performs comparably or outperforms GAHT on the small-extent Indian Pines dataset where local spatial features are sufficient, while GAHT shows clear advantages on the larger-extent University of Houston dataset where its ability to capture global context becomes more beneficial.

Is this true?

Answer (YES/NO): NO